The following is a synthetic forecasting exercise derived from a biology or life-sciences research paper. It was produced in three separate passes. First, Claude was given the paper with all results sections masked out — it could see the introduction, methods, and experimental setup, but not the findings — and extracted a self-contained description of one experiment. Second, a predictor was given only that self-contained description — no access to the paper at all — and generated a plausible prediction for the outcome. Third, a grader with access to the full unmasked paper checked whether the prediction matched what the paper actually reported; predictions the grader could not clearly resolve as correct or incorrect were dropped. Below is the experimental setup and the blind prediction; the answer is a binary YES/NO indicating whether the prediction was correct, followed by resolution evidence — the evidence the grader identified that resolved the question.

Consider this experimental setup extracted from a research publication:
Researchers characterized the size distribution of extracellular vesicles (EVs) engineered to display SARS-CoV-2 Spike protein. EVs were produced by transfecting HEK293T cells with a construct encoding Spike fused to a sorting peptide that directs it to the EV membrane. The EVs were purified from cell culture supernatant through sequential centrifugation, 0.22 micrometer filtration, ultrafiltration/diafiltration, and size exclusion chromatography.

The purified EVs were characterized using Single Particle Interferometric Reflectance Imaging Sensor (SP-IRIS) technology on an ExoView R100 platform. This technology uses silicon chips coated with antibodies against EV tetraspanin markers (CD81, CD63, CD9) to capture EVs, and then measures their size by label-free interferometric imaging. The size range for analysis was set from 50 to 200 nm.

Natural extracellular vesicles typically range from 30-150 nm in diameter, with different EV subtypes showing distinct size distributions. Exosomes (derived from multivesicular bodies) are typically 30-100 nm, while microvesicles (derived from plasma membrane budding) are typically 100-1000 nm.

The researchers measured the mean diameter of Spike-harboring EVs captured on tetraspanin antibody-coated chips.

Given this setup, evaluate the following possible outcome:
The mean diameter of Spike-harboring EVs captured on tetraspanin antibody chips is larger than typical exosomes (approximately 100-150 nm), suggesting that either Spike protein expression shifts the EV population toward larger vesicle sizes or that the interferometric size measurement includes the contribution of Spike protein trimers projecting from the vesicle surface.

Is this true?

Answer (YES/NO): NO